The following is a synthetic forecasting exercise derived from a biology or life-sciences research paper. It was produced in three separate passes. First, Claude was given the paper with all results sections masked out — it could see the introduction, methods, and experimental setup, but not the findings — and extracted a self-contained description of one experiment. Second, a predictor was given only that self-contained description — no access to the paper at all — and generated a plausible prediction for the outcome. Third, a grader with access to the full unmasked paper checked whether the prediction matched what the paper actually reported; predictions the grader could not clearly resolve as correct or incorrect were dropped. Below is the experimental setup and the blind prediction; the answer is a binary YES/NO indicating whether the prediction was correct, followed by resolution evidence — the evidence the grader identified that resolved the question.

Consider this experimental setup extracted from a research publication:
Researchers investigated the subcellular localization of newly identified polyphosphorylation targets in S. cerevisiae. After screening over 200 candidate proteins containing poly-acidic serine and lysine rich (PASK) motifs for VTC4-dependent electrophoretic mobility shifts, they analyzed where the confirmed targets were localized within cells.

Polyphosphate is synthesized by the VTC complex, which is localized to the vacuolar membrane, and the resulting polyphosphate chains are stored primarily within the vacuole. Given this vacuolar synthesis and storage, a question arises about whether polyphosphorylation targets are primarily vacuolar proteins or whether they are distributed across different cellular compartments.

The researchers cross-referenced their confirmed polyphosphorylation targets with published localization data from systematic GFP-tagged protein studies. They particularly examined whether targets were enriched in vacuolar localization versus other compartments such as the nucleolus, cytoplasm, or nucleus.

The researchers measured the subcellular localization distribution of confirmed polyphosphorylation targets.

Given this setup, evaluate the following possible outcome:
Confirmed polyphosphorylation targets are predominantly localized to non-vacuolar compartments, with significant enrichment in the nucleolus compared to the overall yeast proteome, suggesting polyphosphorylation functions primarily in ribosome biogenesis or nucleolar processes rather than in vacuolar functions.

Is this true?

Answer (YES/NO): YES